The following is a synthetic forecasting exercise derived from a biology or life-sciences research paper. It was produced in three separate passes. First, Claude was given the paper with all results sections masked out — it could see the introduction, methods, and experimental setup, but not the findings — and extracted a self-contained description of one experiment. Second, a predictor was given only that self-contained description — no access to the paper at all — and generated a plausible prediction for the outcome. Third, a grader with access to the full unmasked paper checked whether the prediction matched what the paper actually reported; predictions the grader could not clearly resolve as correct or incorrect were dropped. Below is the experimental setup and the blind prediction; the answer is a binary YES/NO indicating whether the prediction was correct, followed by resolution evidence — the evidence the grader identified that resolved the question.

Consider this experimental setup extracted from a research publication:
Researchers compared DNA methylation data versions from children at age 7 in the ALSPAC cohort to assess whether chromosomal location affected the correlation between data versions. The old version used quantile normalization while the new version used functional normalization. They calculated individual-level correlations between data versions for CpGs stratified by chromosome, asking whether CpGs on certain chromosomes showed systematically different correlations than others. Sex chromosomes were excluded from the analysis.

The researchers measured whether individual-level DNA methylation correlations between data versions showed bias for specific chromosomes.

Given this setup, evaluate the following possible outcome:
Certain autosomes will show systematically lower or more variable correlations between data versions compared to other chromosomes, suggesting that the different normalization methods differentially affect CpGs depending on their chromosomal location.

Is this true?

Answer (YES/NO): NO